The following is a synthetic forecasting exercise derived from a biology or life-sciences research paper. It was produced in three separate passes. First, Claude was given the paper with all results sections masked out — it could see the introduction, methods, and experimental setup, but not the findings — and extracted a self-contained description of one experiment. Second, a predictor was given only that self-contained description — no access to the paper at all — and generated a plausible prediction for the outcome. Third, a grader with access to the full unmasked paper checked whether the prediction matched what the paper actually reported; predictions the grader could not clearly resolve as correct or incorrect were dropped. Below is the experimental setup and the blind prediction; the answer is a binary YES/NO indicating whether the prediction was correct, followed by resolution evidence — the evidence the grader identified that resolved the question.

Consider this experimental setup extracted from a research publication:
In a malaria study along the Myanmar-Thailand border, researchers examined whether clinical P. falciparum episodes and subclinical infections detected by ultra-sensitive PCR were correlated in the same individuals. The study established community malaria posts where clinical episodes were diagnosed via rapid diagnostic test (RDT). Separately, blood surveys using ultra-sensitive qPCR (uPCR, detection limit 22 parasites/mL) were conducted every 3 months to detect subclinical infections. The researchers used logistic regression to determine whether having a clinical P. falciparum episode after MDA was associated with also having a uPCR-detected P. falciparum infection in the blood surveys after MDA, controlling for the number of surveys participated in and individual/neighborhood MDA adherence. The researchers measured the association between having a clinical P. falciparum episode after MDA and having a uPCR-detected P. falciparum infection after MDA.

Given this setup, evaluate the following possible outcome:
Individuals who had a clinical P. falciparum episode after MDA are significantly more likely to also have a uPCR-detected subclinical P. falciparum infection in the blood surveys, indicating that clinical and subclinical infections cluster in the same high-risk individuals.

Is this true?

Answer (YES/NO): YES